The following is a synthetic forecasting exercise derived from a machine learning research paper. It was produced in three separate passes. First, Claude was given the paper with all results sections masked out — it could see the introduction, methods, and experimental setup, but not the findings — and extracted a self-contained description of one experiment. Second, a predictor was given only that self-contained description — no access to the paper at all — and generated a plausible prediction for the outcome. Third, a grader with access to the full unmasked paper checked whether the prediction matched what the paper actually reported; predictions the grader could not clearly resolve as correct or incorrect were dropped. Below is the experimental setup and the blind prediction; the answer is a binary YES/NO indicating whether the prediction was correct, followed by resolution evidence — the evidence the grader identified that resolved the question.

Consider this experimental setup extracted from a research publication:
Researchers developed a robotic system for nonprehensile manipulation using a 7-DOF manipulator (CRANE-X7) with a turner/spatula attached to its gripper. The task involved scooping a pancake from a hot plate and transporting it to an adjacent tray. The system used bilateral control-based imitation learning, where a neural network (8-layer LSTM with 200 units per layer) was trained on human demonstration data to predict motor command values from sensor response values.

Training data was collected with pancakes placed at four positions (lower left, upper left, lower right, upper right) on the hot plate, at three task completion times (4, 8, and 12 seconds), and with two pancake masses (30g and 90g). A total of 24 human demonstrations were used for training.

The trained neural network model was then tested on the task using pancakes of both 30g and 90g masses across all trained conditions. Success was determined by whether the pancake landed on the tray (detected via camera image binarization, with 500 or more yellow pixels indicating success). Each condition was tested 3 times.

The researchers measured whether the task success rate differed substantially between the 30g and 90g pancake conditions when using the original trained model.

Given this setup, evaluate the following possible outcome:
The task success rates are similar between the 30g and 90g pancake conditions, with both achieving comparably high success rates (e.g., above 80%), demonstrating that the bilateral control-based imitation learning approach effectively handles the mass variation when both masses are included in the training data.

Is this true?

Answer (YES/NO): NO